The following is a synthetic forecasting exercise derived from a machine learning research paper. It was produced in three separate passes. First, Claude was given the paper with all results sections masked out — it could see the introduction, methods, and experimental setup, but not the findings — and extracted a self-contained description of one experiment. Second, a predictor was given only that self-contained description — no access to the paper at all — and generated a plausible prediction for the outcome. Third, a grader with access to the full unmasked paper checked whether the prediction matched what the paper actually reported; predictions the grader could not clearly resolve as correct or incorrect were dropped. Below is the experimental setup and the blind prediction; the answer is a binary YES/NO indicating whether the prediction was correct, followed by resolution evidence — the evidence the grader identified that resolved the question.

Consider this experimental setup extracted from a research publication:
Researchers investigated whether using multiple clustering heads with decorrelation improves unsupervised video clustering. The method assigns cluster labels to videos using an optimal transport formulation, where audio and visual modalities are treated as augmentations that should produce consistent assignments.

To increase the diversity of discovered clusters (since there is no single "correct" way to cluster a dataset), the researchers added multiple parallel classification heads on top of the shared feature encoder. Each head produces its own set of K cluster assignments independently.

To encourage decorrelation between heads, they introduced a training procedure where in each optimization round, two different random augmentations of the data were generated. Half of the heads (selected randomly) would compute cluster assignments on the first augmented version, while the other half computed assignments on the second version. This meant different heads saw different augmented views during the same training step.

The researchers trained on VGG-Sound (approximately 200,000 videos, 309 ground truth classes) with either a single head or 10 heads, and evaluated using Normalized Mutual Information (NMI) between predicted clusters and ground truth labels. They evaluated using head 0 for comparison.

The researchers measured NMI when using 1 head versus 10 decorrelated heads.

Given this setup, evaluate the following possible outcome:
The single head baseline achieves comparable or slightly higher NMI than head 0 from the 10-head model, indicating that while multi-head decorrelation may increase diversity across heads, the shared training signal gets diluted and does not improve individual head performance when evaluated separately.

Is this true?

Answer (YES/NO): NO